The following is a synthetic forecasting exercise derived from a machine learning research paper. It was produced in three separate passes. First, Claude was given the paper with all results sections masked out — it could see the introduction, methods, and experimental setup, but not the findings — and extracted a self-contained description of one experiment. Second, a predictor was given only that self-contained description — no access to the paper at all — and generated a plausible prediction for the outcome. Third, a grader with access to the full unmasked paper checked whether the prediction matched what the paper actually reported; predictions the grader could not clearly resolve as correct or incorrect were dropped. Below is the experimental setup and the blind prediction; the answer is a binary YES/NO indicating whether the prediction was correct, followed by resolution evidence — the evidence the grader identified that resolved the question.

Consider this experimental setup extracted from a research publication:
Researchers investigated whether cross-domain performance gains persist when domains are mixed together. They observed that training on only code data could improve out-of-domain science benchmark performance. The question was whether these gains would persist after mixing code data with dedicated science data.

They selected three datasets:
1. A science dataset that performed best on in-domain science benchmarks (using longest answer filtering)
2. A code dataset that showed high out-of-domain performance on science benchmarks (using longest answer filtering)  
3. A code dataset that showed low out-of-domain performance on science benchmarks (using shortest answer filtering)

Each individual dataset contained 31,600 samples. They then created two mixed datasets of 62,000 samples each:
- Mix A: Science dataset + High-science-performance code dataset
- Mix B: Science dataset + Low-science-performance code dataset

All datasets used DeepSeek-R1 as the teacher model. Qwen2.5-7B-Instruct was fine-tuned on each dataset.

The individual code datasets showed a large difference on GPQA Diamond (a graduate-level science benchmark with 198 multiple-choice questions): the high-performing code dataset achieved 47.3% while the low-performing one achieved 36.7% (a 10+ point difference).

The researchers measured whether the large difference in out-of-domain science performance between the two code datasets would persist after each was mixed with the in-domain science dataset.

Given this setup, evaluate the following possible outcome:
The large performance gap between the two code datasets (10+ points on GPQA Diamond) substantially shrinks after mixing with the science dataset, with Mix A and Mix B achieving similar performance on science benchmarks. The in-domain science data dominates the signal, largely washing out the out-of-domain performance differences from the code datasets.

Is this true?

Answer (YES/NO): YES